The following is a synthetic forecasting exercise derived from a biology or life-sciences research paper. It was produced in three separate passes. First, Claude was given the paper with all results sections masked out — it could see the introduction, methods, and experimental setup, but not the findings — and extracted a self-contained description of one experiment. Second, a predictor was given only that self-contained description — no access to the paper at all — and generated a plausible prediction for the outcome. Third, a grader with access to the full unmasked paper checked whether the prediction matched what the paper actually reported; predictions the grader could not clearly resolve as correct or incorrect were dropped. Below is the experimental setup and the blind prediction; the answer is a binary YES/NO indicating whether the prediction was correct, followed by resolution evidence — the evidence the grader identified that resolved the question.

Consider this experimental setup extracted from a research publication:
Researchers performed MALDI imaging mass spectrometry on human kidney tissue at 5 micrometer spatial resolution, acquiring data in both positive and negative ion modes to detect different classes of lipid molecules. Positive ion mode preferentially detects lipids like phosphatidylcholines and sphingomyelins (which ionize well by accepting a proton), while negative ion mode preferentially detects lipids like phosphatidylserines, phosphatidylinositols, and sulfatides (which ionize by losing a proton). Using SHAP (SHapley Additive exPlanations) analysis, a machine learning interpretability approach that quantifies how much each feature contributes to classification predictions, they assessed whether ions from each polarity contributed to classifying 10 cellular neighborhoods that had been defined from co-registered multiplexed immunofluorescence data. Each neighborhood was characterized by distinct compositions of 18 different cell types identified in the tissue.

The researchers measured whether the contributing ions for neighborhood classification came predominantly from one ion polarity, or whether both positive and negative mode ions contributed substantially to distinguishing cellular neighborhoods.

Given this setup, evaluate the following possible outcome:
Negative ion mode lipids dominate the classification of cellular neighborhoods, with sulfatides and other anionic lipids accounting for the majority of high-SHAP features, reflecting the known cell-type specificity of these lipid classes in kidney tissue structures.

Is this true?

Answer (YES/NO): NO